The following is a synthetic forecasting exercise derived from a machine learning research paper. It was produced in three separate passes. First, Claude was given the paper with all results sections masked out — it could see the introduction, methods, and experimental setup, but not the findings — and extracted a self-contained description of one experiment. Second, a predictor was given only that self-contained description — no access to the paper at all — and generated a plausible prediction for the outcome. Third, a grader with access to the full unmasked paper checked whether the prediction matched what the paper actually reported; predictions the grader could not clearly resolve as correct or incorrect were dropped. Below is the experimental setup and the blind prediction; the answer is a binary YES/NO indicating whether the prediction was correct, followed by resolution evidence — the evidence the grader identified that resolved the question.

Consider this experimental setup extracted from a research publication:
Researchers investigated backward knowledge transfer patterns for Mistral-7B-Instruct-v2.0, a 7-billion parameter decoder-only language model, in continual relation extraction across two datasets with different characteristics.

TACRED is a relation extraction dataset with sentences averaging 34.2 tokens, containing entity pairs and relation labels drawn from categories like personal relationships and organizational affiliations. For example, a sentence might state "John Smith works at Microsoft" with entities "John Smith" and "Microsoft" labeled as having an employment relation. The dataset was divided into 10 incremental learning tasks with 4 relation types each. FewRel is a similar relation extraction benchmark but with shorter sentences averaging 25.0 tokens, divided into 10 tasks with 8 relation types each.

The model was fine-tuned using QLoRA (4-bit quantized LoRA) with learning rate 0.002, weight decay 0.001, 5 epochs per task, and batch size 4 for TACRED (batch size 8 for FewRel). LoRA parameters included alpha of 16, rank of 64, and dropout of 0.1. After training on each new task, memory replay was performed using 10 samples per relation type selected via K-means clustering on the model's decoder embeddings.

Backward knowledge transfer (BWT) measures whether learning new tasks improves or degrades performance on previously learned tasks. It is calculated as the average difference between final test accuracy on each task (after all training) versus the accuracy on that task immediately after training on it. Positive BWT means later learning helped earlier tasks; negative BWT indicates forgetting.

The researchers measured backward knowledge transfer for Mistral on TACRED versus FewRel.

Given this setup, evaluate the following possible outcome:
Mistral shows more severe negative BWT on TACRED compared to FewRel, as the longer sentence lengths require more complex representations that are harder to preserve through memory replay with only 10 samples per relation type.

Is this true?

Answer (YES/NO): NO